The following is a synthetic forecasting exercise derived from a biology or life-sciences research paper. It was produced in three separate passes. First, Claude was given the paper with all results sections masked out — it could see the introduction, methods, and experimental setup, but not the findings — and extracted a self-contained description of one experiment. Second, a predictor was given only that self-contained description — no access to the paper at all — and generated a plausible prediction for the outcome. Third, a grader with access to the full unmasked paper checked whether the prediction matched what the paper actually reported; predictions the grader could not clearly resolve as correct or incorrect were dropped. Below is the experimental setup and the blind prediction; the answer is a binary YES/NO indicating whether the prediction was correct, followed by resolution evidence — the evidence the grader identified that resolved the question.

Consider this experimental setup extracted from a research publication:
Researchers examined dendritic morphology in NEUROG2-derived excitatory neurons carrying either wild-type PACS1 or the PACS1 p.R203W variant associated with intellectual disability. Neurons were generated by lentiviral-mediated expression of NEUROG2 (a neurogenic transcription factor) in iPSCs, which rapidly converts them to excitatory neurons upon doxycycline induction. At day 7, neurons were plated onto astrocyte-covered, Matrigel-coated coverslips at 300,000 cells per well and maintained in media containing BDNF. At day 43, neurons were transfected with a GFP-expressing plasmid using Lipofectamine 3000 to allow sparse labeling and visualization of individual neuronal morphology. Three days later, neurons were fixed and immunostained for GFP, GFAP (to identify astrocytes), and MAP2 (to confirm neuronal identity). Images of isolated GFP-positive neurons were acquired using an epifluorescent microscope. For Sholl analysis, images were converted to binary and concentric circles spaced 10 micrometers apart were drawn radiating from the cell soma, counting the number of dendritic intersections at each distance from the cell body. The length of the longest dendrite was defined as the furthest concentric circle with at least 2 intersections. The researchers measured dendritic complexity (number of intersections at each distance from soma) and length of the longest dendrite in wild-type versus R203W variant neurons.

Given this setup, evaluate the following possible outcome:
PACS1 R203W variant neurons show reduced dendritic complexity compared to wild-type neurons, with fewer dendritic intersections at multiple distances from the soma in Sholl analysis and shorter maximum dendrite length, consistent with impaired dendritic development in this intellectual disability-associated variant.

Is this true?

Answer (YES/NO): NO